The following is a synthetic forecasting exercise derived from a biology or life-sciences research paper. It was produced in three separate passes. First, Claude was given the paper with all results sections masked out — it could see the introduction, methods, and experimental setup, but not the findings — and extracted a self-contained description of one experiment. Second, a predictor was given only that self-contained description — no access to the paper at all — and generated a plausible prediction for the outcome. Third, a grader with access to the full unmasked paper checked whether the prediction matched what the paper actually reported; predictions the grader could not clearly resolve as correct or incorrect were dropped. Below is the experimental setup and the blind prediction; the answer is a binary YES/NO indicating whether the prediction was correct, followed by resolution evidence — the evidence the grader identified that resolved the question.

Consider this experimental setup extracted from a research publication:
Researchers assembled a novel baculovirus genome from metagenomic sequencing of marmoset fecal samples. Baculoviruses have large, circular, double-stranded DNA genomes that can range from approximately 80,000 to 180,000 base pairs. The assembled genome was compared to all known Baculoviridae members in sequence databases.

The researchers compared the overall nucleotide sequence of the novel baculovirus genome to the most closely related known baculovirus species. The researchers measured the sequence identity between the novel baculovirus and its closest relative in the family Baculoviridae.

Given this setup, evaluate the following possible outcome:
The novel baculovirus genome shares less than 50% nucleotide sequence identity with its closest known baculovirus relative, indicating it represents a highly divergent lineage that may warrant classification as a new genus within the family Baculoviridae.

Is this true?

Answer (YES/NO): NO